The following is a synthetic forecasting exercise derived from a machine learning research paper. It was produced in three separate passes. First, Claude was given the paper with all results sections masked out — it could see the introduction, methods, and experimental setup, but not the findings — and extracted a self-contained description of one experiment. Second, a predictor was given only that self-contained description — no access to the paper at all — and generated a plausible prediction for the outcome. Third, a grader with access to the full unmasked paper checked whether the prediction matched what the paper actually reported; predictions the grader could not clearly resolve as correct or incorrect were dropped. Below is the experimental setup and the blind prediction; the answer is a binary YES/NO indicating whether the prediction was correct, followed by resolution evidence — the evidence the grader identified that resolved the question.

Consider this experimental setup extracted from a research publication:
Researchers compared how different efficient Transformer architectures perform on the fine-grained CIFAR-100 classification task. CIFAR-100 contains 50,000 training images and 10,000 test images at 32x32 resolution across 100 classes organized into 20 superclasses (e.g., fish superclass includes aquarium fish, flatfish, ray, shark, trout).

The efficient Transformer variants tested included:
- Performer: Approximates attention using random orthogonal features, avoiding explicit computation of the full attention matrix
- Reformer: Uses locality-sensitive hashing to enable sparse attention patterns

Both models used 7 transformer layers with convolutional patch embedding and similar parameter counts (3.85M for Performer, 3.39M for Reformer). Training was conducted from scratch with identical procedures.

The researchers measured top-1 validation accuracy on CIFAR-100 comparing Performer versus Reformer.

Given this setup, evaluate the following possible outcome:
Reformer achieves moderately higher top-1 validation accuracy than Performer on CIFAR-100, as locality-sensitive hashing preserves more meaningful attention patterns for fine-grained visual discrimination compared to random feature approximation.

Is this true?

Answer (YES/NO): NO